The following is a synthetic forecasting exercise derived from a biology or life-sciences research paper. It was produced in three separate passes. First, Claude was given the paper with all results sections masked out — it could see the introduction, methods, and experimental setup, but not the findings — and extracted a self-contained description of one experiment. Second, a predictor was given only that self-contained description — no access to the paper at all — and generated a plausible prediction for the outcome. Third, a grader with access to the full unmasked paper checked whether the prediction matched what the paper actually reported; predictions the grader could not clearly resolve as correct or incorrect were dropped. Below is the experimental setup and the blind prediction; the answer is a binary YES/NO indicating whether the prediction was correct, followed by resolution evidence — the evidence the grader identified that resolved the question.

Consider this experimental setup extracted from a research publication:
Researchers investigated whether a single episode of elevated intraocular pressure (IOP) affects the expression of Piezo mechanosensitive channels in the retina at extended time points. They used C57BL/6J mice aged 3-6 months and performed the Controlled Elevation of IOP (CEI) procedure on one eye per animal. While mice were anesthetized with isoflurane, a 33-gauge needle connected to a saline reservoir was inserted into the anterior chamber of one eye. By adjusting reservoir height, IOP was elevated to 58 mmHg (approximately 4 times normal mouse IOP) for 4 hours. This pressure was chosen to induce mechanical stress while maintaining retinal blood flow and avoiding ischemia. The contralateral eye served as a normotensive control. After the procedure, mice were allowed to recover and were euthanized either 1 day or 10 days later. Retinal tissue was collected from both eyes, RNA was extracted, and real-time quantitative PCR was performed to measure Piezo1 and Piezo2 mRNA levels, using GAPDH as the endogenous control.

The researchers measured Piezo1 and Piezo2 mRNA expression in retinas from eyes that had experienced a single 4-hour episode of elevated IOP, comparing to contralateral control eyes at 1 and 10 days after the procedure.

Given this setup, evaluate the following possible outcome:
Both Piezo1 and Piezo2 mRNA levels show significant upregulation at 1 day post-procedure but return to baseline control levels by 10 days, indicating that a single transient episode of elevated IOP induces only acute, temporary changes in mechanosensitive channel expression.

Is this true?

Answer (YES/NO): NO